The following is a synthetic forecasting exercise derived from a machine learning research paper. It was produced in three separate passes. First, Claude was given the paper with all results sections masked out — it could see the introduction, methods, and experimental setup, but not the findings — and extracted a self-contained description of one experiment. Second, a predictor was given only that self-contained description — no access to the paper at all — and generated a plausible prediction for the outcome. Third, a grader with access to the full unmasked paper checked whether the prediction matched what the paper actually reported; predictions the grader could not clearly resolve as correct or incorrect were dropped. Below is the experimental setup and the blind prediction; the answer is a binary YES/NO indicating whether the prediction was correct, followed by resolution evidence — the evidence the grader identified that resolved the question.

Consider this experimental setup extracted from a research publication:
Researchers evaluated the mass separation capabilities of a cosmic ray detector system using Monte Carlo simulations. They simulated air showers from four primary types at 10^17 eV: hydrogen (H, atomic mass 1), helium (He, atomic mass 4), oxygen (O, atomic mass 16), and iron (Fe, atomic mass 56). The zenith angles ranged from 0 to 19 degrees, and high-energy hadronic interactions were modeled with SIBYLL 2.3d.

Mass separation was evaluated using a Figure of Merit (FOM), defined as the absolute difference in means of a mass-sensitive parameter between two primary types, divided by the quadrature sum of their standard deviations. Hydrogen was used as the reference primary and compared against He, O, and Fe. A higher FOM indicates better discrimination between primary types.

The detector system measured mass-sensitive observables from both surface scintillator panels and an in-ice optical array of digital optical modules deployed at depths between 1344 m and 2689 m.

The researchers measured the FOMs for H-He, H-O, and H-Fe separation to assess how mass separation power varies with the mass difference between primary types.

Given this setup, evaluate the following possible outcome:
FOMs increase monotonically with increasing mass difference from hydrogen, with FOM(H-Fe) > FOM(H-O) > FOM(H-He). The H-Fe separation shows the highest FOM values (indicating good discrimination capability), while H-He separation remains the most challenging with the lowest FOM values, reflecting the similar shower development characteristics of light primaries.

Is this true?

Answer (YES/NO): YES